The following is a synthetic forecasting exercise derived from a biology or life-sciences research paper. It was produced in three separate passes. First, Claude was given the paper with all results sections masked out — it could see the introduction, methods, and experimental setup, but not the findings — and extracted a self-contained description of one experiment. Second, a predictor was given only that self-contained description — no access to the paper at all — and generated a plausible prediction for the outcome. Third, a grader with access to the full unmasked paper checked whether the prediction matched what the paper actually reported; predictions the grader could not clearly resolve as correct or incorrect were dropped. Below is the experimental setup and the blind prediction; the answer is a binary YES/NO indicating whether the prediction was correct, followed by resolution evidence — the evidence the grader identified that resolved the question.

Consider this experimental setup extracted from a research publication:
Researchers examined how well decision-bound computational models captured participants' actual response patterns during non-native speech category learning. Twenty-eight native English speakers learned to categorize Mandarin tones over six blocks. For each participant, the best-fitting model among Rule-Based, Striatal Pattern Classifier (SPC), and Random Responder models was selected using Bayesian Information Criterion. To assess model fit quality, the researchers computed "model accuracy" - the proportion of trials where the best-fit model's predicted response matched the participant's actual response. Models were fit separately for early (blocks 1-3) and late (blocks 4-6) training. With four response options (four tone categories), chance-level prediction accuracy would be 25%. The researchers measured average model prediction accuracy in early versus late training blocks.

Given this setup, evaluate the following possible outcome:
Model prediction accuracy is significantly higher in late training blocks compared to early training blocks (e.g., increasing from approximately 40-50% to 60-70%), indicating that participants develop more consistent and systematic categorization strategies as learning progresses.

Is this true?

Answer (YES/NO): YES